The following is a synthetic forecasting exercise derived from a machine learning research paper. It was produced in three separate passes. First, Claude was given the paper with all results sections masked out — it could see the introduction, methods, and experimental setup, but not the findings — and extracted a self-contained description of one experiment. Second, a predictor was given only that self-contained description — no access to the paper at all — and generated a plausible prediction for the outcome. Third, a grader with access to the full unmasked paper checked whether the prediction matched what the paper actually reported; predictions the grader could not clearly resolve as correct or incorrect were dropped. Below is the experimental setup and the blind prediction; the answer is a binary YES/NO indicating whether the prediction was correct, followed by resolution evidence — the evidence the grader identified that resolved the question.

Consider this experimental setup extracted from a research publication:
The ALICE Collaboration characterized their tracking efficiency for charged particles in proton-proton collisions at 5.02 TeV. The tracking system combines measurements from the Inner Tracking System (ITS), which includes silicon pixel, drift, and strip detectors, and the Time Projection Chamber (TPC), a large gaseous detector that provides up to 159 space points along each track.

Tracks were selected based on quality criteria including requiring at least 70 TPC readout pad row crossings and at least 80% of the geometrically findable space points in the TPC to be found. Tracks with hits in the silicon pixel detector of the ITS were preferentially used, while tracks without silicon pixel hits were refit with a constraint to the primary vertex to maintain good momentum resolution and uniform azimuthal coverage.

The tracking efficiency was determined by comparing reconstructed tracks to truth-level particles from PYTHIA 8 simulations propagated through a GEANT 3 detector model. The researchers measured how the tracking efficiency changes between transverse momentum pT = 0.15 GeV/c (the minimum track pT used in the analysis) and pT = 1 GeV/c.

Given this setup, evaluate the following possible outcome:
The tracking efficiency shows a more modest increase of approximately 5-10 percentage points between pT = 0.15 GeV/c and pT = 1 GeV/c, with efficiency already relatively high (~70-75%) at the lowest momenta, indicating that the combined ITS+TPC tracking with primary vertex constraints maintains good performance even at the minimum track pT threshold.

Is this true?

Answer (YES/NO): NO